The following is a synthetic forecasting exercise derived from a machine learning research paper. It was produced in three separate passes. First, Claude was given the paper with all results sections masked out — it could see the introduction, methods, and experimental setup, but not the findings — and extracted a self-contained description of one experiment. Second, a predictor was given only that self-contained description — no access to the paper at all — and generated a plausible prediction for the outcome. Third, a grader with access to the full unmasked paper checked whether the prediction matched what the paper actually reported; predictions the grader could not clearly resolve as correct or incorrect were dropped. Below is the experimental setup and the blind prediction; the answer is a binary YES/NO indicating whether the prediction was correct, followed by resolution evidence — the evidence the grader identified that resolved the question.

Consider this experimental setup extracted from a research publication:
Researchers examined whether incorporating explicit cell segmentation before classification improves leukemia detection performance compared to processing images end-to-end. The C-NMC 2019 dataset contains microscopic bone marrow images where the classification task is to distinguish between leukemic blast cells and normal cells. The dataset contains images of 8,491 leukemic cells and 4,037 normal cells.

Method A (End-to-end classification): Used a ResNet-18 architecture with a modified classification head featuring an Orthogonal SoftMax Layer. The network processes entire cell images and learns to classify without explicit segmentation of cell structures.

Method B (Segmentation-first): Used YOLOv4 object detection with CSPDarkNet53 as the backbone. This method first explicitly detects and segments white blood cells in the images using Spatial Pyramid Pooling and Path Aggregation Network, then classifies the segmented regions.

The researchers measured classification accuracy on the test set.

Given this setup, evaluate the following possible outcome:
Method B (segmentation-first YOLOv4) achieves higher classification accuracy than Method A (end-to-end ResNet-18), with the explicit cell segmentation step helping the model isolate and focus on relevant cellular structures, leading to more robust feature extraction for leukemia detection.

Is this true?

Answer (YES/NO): YES